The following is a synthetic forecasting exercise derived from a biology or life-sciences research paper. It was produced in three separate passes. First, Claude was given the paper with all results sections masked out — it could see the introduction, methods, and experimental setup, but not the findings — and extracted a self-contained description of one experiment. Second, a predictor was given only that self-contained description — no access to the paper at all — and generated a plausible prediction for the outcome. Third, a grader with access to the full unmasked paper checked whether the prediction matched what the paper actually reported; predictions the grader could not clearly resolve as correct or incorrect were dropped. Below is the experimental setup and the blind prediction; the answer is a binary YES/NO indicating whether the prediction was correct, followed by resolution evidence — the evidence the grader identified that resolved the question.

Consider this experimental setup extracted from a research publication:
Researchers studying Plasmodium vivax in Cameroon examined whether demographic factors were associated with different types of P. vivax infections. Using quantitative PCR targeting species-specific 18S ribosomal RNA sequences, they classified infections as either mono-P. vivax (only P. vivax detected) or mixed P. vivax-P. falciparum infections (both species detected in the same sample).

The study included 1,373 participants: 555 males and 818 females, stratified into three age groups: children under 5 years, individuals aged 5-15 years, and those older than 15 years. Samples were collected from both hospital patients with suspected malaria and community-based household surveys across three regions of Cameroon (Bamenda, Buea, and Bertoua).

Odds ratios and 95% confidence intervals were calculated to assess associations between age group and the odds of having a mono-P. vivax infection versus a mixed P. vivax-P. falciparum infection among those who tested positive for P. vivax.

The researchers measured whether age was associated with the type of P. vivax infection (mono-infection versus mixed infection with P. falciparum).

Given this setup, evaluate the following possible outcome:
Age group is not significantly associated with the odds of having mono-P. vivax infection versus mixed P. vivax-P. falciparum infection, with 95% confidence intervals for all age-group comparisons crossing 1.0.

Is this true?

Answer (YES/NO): NO